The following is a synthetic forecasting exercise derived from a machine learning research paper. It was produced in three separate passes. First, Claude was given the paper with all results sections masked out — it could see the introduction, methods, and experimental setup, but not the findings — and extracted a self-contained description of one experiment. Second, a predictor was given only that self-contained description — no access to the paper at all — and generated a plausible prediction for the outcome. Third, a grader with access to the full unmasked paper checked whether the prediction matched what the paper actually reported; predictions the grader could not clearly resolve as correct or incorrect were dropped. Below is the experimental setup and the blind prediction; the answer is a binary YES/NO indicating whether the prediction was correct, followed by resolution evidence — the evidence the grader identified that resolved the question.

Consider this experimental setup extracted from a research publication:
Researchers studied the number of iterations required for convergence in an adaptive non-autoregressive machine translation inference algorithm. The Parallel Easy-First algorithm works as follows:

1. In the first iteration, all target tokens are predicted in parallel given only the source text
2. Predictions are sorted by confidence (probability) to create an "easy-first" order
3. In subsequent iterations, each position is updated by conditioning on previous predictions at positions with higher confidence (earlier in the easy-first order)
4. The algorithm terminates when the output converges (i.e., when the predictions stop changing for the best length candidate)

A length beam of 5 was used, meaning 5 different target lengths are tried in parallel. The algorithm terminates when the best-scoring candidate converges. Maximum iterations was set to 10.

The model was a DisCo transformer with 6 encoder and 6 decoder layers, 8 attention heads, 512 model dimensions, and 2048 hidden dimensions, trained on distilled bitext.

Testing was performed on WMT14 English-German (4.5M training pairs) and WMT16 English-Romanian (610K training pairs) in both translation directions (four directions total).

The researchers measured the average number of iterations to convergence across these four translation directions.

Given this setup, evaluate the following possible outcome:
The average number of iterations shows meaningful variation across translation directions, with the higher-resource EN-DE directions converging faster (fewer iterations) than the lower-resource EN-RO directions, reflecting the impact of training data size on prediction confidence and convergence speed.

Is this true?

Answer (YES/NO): NO